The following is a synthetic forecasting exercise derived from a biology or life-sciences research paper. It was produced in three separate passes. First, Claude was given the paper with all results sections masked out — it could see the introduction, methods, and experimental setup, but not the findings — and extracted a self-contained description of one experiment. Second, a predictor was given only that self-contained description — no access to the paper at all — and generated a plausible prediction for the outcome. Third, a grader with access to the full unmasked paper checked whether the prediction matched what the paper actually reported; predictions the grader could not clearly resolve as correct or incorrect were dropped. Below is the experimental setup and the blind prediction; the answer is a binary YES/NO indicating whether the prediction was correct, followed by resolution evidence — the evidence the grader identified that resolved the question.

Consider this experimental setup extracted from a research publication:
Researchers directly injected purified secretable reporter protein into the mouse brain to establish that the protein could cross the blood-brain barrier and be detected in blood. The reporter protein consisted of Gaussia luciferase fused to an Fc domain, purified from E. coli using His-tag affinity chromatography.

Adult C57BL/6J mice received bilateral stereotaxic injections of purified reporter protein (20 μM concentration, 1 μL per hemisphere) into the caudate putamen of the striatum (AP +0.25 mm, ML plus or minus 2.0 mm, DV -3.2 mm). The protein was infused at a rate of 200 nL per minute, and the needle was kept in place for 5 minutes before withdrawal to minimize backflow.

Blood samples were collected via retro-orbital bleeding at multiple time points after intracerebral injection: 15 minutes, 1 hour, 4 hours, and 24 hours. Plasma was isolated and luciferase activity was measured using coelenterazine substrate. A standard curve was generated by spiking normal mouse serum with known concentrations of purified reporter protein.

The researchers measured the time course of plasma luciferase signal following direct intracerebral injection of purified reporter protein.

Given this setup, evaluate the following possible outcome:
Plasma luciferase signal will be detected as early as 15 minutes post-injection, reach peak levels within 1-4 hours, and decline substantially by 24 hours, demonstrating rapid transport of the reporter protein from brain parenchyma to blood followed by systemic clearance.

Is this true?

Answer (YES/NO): NO